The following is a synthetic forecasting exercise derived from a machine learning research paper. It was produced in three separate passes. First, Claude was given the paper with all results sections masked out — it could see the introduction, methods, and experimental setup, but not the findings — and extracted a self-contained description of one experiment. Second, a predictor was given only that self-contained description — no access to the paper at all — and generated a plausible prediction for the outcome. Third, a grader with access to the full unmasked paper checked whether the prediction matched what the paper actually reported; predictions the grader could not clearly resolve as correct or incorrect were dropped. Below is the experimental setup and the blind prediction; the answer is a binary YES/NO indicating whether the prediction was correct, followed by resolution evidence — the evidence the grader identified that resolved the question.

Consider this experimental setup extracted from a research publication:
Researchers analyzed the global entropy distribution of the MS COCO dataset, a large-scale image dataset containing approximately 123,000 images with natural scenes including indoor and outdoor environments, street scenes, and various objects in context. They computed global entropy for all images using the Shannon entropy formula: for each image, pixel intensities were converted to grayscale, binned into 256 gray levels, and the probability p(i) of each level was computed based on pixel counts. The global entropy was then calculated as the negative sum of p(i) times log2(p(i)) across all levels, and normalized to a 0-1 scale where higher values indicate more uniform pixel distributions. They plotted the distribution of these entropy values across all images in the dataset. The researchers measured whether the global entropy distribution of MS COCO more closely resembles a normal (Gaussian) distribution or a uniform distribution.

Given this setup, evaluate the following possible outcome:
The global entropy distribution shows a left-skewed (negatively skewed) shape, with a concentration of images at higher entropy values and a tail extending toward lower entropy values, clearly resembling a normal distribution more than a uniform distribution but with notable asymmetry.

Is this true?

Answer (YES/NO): NO